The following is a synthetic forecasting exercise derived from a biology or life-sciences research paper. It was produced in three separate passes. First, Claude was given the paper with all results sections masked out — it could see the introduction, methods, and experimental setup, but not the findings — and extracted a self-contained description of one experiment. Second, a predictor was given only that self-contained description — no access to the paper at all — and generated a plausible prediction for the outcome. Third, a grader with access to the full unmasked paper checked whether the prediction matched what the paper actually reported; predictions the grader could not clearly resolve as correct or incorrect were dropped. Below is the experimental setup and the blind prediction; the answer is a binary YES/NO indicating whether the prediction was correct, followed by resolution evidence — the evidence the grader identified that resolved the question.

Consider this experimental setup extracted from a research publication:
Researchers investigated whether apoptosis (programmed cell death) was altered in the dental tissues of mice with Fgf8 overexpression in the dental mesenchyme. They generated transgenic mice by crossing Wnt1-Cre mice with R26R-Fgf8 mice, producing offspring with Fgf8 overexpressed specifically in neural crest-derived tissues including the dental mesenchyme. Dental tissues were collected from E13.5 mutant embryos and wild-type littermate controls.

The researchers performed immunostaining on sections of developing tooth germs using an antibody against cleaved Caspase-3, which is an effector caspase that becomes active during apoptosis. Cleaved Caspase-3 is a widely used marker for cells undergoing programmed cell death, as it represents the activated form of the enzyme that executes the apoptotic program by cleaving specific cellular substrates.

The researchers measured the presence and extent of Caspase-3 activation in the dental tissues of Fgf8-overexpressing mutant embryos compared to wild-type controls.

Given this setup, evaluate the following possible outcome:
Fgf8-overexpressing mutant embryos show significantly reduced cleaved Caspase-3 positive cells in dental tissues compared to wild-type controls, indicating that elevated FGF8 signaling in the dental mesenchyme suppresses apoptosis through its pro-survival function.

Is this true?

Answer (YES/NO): YES